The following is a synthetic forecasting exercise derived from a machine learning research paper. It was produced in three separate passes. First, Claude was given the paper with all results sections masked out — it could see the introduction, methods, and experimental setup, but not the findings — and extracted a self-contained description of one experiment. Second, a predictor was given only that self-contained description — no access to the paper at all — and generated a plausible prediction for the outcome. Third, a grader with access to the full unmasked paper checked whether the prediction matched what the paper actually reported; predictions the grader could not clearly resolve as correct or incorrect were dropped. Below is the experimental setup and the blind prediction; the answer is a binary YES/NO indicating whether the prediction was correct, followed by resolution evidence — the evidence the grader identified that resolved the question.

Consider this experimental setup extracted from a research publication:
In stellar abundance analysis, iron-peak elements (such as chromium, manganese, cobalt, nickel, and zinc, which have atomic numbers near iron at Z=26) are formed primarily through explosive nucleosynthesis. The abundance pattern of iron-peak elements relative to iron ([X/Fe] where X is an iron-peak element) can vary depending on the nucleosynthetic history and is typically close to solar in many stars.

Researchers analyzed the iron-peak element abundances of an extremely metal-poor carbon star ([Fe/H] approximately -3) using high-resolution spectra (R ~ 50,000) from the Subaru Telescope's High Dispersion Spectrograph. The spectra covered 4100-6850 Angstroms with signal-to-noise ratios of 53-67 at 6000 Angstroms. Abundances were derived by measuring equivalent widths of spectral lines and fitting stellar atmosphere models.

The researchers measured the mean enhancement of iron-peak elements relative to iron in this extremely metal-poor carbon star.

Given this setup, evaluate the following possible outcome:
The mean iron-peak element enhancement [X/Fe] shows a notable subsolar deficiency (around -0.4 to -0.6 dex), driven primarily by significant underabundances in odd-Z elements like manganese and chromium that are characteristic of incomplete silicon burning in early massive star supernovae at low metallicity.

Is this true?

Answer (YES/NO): NO